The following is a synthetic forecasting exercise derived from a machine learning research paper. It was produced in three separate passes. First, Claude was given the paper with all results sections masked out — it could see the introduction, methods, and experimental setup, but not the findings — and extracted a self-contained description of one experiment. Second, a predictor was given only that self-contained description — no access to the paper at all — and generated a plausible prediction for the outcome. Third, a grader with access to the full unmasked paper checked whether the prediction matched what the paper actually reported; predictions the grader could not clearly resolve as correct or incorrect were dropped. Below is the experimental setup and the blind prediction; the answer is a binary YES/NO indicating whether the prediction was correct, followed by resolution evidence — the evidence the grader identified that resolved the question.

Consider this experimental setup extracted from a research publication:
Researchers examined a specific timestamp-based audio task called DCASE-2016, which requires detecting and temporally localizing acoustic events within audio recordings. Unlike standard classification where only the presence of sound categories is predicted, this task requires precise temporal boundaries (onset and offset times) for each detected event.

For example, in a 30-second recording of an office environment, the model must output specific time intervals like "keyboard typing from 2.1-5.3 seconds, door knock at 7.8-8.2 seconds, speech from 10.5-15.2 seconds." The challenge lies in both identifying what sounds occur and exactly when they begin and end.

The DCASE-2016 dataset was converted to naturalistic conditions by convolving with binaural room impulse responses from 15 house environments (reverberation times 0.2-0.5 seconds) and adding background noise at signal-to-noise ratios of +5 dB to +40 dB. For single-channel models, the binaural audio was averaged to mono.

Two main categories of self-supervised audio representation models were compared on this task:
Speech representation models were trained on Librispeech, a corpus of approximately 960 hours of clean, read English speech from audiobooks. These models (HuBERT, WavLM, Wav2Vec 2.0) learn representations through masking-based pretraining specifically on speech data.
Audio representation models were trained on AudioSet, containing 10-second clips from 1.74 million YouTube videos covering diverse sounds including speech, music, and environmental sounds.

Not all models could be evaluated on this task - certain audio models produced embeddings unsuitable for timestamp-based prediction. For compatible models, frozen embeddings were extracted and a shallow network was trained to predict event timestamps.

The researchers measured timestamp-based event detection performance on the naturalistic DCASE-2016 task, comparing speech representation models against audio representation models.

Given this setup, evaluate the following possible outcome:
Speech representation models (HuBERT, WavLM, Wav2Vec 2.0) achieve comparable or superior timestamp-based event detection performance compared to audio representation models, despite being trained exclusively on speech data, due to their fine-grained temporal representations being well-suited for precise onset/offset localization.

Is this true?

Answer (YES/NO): NO